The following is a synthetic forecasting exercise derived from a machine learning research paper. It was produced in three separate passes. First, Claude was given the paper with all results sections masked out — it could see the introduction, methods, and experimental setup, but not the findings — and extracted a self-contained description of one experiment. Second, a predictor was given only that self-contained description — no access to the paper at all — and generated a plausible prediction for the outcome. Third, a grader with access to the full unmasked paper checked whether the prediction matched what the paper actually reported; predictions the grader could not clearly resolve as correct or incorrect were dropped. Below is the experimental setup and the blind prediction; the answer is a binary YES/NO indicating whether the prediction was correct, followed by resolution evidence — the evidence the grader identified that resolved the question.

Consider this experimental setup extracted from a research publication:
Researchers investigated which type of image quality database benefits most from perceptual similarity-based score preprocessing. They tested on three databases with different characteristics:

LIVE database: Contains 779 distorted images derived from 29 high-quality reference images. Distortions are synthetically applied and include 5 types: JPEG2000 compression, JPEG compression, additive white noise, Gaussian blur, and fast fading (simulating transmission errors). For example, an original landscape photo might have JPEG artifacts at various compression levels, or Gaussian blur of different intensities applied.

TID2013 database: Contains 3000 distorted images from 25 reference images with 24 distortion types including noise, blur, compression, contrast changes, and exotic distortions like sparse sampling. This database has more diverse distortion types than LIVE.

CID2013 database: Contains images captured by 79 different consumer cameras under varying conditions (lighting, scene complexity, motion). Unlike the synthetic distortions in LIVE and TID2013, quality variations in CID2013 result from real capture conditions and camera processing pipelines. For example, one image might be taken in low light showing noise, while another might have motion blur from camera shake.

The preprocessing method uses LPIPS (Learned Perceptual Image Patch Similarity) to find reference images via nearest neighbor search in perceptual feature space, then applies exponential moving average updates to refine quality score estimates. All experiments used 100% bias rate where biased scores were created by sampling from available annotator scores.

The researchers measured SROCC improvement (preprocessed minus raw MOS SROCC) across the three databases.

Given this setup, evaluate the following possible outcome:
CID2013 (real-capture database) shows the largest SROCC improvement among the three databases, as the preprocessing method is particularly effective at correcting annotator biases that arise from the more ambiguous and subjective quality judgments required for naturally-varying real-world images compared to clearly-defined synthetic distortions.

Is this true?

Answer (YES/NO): NO